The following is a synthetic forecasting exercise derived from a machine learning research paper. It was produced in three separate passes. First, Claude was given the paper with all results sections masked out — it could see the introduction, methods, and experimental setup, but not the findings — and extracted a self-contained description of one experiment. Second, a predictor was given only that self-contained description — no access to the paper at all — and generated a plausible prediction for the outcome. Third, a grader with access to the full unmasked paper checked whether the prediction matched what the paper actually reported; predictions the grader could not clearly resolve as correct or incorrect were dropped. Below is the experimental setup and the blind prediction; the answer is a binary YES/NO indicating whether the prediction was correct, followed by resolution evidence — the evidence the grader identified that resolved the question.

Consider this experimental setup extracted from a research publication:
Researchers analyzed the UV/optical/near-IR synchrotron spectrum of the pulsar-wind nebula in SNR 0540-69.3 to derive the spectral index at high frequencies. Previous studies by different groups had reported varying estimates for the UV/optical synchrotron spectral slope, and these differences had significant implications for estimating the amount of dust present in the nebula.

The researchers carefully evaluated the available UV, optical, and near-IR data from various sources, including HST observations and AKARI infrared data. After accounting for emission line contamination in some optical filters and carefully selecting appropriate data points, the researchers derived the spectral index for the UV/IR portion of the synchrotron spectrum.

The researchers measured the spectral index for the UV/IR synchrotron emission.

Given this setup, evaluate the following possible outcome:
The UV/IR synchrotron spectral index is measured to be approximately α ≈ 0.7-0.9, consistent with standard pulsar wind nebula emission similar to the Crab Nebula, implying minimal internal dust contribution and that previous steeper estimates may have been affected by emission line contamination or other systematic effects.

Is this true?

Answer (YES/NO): NO